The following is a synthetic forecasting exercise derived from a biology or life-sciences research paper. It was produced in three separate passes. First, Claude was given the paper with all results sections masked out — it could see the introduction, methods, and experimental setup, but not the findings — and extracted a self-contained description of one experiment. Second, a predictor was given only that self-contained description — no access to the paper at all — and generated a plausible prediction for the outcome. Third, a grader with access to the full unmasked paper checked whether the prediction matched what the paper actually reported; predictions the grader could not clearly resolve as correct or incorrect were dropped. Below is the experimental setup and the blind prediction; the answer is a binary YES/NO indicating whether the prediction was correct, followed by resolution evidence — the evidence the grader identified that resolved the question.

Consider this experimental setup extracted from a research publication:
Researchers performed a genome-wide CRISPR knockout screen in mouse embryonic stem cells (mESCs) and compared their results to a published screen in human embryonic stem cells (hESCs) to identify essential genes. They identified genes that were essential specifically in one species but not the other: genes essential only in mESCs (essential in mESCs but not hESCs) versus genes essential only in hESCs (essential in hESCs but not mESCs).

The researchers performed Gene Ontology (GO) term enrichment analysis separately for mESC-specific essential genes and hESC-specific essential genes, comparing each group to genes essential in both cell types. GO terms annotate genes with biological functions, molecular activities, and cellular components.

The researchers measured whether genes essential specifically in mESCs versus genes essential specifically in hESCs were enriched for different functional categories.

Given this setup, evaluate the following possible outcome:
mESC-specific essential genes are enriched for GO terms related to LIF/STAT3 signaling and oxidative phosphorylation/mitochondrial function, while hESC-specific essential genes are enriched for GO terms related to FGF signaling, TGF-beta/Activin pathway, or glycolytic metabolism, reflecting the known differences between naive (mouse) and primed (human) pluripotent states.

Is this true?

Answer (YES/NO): NO